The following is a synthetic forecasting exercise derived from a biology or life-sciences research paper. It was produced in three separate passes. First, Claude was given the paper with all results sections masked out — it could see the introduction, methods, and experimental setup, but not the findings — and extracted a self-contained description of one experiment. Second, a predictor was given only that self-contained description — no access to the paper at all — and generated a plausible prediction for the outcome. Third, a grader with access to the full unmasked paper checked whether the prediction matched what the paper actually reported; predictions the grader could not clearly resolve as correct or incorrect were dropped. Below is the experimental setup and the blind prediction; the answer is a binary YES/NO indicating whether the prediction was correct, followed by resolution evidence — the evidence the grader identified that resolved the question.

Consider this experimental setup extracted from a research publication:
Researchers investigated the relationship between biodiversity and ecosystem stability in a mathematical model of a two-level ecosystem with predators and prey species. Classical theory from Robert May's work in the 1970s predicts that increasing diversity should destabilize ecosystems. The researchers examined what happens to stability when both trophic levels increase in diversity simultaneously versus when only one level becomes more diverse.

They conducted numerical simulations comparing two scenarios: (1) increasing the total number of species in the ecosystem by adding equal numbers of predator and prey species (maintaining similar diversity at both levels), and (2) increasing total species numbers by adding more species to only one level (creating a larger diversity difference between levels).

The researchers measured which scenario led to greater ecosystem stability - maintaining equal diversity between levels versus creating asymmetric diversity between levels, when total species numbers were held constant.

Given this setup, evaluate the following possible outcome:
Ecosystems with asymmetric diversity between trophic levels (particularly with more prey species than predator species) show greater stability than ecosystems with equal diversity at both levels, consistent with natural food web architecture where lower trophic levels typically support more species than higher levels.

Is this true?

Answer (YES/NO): YES